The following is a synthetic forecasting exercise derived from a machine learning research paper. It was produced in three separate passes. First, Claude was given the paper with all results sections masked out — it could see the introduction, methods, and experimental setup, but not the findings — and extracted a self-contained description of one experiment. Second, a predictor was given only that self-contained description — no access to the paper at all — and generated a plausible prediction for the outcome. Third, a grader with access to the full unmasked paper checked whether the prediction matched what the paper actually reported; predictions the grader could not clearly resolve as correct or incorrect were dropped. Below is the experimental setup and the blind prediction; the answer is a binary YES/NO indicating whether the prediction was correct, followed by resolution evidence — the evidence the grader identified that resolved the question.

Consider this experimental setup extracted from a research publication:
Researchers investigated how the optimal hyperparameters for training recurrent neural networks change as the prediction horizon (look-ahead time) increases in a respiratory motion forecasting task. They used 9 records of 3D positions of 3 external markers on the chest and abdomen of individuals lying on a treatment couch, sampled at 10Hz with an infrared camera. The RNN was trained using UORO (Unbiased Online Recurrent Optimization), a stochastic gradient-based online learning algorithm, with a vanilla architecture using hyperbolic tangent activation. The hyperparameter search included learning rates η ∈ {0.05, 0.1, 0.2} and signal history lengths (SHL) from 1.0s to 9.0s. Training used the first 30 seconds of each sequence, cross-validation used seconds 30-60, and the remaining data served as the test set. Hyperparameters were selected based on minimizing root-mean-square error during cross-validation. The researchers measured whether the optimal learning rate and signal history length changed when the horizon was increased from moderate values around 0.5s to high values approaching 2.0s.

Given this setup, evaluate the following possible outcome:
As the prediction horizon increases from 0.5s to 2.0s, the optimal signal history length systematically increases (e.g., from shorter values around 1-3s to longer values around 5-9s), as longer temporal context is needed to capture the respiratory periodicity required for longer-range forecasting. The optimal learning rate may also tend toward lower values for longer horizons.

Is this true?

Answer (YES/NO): NO